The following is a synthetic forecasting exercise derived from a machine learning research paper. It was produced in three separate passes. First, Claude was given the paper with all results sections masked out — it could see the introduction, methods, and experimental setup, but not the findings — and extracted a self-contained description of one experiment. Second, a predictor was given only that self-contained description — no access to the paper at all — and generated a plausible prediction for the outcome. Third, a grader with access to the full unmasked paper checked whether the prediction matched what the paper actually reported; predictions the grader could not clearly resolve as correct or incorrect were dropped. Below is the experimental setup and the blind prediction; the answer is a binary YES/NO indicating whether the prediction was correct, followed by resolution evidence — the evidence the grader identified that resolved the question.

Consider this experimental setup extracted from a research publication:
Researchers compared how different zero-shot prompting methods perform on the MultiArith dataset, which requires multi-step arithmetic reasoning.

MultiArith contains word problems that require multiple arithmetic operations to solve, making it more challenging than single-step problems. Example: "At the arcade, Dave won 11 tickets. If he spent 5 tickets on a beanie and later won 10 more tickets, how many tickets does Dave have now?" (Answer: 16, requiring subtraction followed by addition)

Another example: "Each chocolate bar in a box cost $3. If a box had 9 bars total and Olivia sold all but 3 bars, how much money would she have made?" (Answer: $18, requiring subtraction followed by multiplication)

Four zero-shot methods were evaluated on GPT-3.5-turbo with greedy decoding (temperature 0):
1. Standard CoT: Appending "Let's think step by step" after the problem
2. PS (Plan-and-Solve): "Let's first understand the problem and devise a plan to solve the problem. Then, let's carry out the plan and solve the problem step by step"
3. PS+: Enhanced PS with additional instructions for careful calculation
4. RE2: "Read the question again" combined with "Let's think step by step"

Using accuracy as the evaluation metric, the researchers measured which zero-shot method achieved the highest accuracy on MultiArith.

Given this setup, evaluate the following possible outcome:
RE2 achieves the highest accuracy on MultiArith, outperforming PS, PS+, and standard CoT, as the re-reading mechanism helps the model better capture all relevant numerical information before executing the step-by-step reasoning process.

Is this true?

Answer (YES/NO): YES